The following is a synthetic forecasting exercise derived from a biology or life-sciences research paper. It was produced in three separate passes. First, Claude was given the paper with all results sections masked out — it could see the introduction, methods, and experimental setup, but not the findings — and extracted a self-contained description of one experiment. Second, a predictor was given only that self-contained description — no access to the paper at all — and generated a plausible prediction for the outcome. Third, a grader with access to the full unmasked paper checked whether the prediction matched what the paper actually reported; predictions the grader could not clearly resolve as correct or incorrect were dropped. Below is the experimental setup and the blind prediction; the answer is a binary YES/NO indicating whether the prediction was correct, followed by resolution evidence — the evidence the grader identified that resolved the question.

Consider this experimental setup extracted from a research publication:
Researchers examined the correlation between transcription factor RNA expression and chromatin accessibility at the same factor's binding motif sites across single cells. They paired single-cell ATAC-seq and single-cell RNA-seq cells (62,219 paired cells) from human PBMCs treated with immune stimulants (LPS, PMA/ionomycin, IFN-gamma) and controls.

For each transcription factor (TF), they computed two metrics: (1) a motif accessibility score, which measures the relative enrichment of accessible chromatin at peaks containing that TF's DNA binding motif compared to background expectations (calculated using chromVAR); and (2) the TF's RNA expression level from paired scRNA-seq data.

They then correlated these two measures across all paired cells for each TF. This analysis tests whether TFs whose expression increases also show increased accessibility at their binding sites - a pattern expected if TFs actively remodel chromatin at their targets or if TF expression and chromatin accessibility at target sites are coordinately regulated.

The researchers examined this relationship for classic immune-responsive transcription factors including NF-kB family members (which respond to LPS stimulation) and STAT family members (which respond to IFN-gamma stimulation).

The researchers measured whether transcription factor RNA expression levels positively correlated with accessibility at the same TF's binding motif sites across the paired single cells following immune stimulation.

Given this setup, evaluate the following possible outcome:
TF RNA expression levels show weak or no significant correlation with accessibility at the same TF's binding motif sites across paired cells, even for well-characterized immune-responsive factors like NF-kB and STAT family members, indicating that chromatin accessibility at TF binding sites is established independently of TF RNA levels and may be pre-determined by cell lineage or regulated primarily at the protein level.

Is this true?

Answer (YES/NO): NO